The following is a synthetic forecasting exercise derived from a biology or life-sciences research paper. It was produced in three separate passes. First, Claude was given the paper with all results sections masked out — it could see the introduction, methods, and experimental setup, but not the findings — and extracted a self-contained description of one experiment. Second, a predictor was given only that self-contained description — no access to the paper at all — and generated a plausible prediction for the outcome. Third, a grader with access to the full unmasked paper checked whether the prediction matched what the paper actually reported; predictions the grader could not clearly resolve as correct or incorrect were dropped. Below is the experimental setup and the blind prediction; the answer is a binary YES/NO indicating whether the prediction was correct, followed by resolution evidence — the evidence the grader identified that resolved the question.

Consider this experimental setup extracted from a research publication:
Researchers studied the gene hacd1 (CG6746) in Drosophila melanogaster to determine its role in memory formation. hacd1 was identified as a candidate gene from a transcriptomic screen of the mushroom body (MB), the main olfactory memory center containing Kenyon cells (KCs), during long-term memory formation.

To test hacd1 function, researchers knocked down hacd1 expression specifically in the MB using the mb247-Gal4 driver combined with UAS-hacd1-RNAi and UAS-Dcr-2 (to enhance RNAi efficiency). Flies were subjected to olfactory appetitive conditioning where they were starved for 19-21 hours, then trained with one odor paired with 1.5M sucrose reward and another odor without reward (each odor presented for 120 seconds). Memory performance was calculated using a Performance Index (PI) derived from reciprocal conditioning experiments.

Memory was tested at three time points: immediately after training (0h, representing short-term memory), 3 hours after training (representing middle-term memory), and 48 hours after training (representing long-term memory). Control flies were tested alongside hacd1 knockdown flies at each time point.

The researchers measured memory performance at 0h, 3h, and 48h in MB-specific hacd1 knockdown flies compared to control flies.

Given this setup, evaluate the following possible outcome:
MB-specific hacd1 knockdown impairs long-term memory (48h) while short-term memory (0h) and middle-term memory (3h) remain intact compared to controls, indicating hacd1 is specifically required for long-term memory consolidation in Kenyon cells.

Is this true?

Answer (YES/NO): NO